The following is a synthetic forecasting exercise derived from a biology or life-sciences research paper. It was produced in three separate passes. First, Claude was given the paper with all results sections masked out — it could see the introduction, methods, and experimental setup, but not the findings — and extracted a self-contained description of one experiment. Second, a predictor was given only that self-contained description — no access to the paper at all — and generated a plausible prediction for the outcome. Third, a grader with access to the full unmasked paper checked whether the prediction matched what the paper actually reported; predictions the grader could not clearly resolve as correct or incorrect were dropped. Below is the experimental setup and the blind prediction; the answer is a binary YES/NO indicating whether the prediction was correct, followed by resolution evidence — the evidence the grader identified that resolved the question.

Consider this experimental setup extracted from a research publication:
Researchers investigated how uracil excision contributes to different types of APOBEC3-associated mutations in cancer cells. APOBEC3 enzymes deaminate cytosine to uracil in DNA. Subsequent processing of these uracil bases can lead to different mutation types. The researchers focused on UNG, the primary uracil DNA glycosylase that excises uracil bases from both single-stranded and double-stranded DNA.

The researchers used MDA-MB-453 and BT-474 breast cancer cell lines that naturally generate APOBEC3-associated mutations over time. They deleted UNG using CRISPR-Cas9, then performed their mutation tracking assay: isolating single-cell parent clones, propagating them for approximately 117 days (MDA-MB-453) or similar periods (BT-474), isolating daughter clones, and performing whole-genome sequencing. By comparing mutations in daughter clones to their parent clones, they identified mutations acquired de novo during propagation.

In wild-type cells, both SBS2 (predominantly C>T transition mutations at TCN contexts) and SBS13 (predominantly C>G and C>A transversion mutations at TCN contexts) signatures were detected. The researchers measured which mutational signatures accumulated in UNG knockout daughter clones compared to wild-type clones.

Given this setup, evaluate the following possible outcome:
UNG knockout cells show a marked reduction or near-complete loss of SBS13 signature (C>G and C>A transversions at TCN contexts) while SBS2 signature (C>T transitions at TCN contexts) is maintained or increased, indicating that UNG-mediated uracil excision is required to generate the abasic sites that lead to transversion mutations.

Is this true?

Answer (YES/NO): YES